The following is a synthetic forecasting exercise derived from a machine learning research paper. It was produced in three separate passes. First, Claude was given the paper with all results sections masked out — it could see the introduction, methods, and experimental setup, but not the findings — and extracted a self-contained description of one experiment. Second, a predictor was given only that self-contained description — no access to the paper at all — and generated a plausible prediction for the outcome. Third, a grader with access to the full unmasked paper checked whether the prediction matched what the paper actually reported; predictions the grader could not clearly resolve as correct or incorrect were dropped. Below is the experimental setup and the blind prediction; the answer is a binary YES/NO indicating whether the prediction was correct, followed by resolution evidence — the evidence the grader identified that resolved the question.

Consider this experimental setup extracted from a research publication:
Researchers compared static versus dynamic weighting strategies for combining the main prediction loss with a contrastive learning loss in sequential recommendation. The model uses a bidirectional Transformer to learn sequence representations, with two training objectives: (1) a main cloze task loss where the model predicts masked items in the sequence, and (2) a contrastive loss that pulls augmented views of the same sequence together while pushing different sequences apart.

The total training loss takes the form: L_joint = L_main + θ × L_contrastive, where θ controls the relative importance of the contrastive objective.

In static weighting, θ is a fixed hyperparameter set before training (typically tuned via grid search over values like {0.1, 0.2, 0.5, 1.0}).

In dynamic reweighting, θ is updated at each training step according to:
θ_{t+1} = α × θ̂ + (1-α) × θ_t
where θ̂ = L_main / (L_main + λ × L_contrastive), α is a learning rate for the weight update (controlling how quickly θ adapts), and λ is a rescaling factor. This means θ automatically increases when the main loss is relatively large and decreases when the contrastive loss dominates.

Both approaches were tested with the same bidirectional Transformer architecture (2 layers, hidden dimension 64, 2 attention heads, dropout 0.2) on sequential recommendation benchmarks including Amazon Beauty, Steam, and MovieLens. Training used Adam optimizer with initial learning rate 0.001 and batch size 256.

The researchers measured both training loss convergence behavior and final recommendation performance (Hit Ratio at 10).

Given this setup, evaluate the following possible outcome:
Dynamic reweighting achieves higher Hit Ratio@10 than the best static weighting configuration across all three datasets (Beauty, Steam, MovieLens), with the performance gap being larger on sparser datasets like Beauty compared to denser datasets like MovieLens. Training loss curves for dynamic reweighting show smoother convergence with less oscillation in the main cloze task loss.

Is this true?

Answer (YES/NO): NO